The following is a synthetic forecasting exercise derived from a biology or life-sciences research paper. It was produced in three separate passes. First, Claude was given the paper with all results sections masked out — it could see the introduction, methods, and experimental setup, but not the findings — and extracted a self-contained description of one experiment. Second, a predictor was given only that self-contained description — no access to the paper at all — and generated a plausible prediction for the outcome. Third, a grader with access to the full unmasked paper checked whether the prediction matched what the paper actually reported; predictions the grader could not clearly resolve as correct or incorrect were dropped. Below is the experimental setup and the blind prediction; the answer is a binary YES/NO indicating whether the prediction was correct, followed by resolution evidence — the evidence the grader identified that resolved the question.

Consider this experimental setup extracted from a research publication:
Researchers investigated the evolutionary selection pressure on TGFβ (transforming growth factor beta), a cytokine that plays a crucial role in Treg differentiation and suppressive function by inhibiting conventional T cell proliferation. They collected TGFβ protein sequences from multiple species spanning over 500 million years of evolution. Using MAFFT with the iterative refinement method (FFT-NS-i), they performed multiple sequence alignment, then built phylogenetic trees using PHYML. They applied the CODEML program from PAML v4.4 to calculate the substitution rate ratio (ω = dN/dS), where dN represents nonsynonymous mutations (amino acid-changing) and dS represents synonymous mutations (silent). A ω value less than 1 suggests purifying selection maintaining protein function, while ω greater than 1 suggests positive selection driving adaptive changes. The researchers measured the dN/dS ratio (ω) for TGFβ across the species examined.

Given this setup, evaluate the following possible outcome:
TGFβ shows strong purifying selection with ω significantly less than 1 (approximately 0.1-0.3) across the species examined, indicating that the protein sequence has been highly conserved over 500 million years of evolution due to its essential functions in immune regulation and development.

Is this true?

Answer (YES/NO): NO